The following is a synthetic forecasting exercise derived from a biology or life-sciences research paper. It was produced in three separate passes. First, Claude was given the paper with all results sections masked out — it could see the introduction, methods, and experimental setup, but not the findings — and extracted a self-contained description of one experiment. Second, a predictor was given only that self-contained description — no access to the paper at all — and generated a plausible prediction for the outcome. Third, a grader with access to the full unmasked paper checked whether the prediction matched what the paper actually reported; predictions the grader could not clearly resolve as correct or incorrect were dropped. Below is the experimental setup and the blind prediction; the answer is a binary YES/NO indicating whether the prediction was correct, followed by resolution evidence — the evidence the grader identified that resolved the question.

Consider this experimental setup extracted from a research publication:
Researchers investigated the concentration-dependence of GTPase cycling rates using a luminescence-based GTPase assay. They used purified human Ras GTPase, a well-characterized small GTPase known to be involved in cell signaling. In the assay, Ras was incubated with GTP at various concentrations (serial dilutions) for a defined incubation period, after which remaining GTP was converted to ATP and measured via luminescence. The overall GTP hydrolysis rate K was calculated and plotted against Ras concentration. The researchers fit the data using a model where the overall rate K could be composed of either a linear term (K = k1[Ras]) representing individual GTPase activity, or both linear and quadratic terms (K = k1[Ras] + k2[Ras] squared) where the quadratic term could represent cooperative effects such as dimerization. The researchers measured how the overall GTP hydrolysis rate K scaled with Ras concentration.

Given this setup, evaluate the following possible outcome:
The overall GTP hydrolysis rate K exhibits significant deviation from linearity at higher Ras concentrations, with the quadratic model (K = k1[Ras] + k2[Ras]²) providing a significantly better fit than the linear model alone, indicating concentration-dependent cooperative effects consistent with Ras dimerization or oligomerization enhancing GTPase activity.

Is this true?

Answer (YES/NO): YES